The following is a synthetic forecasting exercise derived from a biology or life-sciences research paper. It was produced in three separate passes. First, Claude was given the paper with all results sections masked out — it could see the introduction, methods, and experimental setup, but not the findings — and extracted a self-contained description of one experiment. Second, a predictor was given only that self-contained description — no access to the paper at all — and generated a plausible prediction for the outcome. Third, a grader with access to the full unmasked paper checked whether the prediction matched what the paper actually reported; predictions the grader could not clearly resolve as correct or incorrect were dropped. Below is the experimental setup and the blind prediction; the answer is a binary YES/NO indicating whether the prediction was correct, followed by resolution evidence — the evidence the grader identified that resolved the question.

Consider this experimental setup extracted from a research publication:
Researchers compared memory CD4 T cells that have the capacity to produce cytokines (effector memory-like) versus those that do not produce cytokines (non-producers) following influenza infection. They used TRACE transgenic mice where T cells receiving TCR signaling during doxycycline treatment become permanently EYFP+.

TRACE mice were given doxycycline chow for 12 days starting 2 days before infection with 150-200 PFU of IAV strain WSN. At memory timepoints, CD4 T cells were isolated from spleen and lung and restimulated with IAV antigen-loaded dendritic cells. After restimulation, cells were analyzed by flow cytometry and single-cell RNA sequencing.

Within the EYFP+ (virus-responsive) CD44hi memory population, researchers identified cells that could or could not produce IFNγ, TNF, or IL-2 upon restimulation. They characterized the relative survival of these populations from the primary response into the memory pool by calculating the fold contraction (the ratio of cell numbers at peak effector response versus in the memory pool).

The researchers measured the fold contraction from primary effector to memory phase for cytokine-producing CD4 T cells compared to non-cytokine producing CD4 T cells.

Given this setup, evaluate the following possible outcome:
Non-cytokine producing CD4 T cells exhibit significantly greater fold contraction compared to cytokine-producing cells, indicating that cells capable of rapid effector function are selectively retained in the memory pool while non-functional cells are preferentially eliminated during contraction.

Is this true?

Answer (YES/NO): YES